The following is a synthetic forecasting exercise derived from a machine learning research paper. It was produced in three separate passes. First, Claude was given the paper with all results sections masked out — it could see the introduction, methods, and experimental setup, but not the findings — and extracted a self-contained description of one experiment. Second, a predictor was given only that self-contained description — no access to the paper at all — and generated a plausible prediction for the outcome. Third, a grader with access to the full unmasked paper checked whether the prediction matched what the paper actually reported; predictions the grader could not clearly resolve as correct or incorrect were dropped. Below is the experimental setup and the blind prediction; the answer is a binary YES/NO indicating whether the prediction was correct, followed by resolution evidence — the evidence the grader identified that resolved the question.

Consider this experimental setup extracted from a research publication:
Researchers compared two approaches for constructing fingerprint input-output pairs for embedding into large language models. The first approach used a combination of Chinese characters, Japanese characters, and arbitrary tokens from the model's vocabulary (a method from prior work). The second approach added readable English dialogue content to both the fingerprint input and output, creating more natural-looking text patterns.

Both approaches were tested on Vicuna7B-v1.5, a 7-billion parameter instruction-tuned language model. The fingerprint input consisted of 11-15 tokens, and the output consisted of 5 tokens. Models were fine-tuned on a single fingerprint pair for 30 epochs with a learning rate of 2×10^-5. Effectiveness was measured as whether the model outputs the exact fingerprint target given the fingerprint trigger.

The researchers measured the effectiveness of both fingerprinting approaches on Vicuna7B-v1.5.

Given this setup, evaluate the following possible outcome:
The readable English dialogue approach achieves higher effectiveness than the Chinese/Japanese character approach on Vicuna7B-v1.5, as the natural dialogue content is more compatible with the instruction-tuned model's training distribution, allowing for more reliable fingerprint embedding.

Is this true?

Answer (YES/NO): NO